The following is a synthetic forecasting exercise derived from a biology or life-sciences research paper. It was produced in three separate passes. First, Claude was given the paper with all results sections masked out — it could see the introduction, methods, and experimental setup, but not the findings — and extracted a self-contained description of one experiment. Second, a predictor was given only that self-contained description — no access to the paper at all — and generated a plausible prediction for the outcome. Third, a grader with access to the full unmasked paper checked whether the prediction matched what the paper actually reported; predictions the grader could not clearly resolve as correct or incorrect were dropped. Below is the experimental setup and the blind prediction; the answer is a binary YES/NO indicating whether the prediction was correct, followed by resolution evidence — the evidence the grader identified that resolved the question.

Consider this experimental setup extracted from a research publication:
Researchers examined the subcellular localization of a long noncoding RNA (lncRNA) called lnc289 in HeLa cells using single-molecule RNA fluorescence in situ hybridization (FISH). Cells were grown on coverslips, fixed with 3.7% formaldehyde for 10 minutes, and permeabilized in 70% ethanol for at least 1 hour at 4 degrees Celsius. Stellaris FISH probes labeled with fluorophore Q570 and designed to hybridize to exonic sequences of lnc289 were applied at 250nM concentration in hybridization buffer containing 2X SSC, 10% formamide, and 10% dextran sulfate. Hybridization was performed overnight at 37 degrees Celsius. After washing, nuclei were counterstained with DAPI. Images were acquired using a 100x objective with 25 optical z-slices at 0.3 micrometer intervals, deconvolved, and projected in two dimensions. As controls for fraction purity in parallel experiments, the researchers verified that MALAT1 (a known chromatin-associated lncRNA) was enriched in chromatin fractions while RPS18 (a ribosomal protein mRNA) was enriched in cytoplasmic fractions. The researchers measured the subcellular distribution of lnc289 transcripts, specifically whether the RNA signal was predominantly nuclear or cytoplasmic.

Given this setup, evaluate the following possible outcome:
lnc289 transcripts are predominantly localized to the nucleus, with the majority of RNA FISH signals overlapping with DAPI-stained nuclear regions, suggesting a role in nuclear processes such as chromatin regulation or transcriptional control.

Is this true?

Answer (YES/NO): YES